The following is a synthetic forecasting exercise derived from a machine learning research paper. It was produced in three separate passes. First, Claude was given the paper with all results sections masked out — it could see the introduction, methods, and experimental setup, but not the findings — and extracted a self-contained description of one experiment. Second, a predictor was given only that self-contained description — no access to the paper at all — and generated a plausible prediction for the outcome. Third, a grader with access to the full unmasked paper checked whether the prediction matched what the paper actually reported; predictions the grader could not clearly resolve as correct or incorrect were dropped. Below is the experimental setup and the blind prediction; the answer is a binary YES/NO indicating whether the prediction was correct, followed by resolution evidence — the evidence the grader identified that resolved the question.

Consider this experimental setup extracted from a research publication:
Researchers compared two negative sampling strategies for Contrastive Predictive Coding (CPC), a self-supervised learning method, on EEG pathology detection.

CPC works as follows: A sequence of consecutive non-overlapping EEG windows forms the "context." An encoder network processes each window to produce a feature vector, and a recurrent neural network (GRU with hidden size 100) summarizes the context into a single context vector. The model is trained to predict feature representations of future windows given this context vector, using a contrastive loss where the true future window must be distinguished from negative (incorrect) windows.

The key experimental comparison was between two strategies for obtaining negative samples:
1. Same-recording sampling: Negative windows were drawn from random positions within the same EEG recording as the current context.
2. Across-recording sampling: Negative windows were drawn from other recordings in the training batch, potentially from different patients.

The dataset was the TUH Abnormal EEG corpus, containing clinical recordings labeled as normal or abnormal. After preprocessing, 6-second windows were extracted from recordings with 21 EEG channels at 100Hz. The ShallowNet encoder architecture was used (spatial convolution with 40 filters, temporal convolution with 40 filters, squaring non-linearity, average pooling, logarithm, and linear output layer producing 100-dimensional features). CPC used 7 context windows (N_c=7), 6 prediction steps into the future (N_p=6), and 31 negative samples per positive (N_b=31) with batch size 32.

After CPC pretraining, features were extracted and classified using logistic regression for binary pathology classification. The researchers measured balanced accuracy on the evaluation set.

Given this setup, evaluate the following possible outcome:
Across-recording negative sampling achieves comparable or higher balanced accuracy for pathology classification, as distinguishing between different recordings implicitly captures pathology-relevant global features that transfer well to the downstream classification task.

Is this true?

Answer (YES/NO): YES